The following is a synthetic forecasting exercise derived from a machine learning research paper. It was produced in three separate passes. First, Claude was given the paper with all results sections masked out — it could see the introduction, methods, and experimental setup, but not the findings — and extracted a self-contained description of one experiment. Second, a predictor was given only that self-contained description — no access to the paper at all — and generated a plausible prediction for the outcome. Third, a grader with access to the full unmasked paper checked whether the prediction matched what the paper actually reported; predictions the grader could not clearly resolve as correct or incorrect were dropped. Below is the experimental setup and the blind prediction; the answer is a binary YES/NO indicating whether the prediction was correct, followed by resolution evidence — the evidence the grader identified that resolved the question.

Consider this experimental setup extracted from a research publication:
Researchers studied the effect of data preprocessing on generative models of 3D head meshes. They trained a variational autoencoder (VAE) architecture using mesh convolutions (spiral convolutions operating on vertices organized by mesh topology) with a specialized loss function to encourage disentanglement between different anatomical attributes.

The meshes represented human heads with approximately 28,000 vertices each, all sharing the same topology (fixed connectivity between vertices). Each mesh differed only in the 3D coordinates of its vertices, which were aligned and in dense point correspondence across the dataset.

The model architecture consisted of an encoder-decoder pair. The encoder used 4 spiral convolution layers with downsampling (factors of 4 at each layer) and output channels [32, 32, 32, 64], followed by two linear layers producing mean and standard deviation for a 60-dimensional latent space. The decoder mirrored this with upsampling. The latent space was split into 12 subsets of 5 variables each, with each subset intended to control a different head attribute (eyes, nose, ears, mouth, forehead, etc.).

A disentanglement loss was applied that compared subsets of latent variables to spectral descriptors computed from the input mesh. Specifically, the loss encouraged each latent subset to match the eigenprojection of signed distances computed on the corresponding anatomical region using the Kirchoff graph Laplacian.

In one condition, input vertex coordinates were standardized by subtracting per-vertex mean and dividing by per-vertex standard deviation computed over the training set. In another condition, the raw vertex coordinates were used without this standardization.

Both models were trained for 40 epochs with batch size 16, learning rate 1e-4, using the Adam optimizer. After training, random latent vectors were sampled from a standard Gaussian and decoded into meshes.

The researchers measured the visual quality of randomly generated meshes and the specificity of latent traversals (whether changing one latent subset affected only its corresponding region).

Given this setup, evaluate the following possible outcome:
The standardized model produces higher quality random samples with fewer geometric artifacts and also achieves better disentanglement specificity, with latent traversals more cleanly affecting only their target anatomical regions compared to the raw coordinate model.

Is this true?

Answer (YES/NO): YES